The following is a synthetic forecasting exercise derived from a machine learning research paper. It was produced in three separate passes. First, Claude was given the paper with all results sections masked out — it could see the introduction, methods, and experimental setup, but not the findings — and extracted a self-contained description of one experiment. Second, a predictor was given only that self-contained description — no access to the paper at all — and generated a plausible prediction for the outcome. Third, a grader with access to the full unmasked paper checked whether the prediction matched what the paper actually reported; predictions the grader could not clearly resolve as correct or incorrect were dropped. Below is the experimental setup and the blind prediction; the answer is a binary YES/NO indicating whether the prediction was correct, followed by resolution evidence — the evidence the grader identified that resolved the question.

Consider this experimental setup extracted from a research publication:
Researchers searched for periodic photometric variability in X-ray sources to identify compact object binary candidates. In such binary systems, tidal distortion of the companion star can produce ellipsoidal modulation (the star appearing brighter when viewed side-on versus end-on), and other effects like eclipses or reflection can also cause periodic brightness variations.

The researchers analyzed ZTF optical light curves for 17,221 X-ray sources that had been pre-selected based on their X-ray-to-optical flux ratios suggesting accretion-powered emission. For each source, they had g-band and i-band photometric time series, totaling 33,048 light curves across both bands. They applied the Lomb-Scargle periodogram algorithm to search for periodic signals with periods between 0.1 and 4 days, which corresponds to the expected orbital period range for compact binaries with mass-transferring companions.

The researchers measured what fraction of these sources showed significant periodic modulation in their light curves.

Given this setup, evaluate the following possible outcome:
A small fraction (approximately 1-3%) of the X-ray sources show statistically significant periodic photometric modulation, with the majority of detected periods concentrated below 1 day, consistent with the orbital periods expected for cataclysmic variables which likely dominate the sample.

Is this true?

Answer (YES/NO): YES